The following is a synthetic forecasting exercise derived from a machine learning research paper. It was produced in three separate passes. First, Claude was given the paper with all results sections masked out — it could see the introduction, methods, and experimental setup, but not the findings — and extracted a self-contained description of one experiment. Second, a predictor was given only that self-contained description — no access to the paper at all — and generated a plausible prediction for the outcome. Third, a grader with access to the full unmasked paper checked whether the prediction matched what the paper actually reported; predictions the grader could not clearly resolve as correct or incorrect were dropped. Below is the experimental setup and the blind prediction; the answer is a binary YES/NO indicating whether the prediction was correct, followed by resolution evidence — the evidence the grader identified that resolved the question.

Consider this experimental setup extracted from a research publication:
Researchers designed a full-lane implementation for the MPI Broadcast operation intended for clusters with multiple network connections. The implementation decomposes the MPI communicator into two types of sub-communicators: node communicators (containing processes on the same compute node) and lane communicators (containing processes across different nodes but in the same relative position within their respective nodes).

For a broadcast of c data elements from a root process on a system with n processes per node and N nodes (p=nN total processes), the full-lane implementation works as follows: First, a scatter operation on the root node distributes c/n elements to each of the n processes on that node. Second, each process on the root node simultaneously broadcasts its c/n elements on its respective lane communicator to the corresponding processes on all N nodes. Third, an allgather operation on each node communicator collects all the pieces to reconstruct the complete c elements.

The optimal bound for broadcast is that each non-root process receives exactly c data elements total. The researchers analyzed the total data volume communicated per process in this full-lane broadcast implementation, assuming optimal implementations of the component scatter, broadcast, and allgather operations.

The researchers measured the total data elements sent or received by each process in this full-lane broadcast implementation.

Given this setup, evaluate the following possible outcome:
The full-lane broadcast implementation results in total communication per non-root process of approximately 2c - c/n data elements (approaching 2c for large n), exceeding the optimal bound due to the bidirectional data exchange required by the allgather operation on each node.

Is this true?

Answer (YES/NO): YES